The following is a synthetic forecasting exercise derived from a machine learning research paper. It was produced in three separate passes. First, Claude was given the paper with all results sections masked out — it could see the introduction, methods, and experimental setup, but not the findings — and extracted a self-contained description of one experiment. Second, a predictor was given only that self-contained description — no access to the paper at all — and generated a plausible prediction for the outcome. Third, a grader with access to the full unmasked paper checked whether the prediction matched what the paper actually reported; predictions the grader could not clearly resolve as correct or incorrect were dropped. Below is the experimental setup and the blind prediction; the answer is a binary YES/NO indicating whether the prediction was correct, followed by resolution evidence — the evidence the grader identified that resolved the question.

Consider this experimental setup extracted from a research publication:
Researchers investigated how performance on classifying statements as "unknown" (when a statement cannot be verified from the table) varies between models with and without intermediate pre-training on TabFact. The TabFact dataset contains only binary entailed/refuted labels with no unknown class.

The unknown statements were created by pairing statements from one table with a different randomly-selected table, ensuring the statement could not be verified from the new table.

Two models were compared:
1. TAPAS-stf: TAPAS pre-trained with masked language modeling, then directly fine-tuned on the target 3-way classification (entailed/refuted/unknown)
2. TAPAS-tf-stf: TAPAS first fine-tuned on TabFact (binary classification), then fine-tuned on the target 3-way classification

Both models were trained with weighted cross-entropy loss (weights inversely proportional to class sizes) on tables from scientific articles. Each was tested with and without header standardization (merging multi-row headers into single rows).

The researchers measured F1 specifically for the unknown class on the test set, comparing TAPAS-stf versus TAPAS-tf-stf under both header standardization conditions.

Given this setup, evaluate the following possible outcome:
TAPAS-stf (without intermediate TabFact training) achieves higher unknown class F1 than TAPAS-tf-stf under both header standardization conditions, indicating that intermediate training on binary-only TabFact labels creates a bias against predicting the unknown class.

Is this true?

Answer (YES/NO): NO